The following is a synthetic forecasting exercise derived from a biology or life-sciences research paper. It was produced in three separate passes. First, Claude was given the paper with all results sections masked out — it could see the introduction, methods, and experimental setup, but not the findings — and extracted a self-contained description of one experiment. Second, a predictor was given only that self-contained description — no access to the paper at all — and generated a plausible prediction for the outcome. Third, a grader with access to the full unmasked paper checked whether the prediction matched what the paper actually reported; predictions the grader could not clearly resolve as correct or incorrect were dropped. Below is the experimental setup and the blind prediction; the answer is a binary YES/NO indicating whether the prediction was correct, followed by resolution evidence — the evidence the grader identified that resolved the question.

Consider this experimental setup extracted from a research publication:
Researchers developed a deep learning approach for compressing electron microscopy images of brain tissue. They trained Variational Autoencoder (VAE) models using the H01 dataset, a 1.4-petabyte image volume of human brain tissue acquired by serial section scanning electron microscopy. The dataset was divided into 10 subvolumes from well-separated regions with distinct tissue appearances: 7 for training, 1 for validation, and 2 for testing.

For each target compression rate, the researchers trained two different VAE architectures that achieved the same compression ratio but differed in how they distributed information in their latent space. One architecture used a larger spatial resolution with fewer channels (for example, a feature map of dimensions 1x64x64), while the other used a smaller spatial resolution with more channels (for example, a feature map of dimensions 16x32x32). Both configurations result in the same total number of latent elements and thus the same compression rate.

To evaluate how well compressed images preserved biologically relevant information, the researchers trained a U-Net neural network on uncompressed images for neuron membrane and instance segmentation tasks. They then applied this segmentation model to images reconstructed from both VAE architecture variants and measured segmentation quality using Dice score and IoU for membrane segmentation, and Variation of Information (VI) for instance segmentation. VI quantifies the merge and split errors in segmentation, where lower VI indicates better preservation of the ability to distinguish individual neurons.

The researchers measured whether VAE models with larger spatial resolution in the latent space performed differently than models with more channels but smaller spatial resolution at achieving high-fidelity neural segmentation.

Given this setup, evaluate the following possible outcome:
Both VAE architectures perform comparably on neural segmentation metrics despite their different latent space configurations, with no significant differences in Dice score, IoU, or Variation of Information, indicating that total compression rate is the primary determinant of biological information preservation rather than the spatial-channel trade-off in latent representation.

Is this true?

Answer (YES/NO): NO